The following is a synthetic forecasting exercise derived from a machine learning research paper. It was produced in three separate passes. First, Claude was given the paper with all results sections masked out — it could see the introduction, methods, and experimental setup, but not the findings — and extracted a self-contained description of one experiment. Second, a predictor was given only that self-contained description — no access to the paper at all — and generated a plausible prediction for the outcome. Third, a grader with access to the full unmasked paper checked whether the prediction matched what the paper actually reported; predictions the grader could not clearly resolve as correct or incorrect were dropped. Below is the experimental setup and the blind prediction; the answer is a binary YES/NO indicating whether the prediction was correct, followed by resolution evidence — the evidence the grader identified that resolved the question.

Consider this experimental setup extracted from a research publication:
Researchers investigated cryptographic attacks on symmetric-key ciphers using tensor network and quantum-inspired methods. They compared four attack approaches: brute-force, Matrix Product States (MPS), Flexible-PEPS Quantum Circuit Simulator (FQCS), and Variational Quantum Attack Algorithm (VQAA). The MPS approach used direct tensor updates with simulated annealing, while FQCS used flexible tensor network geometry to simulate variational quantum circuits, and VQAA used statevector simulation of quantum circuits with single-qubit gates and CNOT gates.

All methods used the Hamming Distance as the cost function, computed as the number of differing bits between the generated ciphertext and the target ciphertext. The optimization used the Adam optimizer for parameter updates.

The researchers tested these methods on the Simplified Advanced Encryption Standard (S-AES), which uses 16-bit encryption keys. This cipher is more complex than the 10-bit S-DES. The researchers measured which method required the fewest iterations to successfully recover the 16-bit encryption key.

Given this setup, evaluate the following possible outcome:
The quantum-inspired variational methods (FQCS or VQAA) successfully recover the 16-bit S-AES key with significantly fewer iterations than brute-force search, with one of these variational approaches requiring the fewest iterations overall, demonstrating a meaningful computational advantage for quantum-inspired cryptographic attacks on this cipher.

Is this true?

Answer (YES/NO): YES